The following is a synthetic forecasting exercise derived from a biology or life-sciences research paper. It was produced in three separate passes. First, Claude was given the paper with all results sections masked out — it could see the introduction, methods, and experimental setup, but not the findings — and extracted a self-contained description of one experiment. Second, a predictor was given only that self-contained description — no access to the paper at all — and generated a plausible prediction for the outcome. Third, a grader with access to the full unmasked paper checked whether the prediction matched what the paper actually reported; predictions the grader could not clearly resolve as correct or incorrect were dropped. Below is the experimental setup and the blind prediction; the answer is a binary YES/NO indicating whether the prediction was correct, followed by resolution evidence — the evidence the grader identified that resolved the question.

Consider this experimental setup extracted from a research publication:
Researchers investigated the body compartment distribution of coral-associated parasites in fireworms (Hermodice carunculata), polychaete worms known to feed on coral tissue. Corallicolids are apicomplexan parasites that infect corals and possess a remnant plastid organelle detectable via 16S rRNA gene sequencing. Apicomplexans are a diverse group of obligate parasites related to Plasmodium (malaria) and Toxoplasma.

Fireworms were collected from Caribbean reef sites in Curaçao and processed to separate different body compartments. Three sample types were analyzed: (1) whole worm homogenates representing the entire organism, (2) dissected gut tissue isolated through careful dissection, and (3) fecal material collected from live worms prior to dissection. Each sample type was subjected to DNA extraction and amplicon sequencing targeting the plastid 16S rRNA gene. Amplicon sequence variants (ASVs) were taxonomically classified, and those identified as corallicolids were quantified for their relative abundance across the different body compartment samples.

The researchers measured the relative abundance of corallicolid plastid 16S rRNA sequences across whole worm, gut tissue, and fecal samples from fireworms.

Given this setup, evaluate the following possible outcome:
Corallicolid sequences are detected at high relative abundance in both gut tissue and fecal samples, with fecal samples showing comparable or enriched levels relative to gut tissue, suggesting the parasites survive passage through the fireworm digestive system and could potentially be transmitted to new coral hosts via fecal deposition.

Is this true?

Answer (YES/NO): YES